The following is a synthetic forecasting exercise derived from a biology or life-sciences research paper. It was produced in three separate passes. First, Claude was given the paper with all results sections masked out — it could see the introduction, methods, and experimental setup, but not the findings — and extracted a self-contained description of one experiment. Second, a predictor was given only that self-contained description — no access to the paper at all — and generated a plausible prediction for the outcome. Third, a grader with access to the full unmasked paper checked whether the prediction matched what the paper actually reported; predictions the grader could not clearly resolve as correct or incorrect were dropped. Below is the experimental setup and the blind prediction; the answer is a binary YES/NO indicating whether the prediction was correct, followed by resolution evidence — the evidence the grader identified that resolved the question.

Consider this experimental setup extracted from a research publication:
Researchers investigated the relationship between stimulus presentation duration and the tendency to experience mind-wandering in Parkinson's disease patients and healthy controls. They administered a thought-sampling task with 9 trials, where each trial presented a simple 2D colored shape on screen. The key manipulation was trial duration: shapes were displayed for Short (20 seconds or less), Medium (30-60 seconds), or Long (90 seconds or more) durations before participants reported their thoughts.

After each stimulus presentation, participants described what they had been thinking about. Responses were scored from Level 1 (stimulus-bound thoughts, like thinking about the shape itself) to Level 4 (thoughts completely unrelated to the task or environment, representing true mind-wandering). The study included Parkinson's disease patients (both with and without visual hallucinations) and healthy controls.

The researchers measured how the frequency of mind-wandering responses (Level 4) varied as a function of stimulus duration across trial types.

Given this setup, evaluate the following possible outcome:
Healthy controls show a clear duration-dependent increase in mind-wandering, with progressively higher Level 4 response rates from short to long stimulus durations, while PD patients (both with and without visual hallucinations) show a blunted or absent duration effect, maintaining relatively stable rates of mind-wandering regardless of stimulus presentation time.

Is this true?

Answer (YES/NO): NO